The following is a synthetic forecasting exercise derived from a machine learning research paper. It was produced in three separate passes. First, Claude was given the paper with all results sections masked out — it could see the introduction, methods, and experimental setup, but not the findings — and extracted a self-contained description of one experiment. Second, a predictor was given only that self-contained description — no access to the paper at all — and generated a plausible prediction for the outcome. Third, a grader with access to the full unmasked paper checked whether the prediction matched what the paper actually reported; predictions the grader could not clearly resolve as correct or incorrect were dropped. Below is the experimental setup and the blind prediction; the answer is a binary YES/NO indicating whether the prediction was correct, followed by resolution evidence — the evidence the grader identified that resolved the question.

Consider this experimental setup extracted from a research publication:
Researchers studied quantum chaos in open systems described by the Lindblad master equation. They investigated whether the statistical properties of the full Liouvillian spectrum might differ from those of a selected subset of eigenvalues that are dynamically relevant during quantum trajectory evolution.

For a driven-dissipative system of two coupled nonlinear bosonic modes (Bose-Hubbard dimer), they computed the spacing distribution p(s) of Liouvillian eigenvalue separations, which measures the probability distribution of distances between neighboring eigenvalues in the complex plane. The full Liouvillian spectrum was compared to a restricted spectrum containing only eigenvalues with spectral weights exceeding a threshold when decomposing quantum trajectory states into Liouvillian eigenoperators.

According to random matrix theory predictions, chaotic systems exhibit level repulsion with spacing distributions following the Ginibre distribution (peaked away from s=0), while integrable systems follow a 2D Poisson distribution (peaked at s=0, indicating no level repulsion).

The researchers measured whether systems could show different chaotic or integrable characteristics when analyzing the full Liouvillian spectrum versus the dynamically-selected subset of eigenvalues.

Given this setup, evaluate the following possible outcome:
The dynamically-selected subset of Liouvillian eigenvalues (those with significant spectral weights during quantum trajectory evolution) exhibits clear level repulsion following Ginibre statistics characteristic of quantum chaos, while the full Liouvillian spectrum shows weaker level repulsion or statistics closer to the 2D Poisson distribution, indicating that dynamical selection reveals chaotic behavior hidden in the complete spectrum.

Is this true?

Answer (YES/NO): NO